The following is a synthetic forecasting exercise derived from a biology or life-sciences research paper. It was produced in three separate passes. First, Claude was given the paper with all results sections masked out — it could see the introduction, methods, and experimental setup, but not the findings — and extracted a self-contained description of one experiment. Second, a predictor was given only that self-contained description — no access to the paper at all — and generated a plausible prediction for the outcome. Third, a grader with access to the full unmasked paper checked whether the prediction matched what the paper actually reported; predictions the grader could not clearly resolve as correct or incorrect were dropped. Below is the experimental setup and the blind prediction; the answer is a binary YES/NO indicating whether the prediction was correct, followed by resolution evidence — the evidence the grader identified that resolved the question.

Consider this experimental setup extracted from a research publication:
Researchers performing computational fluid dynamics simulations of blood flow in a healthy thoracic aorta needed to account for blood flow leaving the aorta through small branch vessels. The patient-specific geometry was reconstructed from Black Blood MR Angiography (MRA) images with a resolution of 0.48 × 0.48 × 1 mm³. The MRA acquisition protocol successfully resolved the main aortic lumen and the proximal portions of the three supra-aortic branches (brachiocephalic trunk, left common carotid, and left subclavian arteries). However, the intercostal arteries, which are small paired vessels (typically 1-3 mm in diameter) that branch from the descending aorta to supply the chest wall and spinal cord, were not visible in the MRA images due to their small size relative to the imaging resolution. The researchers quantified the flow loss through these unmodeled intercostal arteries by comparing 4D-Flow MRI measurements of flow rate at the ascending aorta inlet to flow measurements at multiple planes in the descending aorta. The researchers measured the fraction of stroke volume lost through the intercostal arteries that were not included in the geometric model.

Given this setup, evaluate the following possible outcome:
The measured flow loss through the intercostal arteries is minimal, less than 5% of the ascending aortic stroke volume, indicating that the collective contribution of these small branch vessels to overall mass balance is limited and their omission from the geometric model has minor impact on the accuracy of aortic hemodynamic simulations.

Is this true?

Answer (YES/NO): NO